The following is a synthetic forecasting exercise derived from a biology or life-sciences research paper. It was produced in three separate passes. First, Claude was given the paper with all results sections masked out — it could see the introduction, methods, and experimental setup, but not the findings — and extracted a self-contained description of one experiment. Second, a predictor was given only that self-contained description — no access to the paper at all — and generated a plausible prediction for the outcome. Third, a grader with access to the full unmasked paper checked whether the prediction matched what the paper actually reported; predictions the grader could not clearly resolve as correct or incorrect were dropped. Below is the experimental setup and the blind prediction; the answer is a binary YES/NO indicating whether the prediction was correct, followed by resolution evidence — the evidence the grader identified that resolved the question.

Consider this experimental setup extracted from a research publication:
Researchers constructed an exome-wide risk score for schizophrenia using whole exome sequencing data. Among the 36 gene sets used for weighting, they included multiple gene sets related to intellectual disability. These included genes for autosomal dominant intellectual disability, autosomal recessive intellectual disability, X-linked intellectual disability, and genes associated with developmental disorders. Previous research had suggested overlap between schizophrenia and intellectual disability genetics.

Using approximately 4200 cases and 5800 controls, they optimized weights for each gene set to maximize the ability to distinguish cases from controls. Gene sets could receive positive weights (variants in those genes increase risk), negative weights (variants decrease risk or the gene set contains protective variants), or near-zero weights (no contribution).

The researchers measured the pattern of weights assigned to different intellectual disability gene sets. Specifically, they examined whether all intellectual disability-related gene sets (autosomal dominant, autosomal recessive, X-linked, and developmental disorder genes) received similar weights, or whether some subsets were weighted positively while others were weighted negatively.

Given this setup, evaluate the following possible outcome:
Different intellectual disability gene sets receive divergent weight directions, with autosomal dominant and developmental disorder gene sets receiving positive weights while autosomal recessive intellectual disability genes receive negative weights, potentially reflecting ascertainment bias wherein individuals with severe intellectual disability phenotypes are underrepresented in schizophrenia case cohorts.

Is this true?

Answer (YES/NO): NO